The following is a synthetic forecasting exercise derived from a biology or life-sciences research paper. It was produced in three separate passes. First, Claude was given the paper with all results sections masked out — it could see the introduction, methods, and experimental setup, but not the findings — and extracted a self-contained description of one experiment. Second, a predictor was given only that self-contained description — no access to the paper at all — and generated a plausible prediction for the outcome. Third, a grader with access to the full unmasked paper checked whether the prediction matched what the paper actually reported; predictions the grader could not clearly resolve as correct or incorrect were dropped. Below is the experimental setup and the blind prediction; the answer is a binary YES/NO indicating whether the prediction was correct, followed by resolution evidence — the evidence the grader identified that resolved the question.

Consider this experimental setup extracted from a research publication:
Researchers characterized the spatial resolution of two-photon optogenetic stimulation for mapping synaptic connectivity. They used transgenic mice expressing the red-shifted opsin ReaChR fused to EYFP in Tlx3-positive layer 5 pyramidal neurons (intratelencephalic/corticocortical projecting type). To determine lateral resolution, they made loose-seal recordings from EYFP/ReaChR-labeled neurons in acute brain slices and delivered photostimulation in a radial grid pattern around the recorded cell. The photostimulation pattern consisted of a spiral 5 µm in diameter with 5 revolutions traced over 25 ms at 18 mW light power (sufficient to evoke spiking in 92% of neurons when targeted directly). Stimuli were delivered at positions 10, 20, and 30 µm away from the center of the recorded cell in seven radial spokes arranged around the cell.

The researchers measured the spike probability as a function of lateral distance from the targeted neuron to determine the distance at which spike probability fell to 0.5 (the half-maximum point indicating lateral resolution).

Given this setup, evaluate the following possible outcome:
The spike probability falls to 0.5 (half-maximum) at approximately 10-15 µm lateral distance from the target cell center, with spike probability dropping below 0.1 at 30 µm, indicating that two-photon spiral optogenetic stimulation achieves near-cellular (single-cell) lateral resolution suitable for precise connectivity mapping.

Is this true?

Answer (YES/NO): YES